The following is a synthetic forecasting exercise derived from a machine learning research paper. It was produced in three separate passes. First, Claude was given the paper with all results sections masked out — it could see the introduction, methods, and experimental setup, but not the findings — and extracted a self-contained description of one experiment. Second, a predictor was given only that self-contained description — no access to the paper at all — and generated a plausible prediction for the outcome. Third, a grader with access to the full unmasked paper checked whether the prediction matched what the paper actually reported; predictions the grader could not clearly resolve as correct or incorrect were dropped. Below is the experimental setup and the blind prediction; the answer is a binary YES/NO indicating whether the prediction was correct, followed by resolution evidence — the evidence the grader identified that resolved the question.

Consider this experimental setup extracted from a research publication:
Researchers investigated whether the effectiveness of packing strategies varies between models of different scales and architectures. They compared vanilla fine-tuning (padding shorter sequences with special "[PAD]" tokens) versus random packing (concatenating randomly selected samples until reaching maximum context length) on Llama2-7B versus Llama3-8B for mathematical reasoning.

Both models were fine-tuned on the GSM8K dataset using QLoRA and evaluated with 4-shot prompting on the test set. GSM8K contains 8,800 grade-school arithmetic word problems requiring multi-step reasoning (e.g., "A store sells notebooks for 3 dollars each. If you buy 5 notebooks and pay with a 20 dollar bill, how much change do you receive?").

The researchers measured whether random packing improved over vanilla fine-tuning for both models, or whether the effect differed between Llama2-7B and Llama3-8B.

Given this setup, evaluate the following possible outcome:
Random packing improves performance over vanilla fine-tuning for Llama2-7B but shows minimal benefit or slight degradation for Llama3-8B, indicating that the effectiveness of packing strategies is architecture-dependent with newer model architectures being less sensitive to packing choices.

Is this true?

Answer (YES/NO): NO